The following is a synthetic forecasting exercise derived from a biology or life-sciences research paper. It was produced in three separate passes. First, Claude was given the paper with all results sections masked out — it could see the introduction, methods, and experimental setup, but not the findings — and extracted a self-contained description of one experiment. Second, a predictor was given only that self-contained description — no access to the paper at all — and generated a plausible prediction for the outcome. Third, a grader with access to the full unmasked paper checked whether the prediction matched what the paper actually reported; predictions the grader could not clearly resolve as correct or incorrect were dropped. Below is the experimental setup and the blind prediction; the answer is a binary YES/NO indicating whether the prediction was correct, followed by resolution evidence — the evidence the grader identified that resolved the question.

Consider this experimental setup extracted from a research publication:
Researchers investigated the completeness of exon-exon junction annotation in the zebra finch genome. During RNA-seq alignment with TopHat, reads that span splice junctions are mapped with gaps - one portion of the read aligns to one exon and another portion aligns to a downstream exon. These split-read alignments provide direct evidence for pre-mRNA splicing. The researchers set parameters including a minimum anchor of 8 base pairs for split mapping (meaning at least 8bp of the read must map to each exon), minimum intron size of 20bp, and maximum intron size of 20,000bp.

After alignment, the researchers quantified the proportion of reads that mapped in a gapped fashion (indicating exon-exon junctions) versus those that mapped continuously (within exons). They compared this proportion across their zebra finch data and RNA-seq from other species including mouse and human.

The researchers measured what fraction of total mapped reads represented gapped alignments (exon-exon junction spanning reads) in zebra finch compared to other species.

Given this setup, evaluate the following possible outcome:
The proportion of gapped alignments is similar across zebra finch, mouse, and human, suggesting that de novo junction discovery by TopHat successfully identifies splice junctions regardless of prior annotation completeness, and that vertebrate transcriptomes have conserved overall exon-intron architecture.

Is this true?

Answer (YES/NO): YES